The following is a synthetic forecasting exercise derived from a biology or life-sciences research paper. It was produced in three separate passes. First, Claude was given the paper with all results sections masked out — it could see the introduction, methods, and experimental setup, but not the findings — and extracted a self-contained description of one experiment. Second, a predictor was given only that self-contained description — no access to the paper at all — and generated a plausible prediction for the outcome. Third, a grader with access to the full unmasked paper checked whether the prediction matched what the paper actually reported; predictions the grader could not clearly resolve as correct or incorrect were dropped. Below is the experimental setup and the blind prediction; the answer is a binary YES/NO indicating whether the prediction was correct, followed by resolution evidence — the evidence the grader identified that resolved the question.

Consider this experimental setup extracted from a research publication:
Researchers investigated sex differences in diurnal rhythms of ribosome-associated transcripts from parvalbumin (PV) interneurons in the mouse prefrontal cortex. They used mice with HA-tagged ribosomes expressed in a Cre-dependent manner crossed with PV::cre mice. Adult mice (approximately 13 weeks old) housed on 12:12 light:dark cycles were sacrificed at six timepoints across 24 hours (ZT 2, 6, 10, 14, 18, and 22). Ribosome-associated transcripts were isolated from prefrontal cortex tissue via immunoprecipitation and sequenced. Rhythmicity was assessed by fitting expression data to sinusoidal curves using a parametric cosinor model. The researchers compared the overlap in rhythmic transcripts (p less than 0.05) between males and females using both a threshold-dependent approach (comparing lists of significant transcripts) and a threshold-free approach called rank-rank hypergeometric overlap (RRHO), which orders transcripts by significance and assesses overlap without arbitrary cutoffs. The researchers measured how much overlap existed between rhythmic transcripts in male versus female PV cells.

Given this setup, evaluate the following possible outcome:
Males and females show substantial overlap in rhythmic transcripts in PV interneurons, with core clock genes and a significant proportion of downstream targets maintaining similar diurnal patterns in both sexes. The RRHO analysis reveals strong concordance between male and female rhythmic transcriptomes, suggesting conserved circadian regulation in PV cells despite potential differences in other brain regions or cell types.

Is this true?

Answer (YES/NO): NO